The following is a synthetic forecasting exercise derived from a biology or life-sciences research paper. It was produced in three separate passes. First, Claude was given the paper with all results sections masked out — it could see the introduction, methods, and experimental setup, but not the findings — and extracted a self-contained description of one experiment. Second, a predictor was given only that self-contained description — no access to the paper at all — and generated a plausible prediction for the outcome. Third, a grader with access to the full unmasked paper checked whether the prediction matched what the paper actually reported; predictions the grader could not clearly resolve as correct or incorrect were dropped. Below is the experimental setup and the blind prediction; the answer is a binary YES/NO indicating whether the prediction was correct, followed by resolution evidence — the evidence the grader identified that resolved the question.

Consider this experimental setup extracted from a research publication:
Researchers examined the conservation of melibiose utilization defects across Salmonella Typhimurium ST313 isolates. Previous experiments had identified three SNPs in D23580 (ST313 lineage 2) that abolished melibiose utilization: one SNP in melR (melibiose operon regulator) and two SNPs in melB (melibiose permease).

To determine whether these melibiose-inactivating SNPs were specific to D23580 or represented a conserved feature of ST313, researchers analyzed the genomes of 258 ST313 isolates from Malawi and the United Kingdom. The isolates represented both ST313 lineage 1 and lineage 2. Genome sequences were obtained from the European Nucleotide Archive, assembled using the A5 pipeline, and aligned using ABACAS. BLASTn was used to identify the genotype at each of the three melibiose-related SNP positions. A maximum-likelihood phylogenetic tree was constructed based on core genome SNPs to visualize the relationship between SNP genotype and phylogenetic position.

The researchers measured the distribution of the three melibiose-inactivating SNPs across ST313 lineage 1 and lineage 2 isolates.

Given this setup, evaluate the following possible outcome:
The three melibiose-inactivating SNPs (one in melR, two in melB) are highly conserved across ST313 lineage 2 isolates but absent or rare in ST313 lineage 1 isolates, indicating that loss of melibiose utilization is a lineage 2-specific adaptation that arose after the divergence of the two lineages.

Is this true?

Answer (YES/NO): NO